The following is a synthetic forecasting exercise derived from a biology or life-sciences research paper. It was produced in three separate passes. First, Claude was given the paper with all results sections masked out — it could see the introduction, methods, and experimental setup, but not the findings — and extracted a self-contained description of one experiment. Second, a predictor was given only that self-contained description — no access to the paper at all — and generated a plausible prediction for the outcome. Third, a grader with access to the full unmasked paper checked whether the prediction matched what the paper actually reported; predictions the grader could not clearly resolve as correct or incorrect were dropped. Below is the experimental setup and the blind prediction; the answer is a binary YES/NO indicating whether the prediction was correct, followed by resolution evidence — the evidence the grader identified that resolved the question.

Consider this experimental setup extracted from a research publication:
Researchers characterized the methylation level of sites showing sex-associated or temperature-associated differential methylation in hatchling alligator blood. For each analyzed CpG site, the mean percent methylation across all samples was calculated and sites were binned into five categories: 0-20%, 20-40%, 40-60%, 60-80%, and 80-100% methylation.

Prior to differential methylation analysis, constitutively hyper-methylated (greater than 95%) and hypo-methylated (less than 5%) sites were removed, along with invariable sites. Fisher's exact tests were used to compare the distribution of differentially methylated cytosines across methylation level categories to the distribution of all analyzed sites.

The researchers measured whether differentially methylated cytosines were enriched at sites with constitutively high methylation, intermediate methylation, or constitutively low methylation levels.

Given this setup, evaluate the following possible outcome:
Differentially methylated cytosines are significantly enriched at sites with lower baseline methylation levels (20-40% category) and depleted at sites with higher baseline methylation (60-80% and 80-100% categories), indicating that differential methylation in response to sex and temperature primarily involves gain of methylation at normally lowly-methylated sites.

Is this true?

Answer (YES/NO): NO